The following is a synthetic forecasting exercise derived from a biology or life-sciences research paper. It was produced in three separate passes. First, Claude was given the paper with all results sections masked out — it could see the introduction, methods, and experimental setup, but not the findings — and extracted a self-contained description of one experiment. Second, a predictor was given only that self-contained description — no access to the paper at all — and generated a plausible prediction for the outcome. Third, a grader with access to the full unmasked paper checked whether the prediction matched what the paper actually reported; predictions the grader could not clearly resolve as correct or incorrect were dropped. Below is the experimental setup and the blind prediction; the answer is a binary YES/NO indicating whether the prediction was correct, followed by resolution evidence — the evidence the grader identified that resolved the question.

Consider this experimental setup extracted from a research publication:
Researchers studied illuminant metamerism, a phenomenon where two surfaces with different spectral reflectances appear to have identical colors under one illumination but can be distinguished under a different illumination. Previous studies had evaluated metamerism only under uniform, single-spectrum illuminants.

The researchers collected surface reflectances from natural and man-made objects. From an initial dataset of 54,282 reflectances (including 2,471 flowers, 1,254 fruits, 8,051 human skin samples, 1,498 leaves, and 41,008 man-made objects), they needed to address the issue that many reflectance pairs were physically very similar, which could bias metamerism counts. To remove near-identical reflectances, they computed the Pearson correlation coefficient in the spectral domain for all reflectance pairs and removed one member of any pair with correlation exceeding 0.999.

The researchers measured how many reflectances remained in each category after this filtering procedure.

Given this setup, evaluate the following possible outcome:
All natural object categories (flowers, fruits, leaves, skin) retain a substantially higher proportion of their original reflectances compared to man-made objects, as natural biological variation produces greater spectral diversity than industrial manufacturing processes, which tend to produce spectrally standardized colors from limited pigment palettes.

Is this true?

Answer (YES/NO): NO